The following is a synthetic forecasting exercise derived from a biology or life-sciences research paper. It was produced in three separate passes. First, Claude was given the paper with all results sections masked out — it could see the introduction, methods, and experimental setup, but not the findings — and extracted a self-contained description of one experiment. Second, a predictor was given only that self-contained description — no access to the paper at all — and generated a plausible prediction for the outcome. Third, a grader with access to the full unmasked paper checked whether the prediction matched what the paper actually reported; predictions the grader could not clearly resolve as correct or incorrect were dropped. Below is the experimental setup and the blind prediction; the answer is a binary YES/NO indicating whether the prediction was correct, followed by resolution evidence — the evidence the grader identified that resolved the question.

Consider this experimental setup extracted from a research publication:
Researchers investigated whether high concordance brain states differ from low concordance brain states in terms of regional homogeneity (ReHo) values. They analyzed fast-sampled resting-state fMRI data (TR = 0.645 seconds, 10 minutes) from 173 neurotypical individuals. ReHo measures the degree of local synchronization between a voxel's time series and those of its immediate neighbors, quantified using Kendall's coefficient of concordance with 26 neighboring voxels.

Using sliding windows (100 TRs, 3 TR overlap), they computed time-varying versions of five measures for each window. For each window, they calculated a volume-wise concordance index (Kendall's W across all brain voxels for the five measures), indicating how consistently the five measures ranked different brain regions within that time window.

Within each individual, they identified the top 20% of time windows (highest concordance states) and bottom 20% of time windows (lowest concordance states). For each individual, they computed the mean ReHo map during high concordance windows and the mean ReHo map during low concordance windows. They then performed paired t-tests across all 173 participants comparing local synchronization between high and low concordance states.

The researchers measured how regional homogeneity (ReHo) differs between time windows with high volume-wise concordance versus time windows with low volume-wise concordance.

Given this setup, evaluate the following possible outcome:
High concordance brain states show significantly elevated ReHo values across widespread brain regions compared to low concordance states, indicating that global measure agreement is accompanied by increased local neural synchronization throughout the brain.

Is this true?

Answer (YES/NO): YES